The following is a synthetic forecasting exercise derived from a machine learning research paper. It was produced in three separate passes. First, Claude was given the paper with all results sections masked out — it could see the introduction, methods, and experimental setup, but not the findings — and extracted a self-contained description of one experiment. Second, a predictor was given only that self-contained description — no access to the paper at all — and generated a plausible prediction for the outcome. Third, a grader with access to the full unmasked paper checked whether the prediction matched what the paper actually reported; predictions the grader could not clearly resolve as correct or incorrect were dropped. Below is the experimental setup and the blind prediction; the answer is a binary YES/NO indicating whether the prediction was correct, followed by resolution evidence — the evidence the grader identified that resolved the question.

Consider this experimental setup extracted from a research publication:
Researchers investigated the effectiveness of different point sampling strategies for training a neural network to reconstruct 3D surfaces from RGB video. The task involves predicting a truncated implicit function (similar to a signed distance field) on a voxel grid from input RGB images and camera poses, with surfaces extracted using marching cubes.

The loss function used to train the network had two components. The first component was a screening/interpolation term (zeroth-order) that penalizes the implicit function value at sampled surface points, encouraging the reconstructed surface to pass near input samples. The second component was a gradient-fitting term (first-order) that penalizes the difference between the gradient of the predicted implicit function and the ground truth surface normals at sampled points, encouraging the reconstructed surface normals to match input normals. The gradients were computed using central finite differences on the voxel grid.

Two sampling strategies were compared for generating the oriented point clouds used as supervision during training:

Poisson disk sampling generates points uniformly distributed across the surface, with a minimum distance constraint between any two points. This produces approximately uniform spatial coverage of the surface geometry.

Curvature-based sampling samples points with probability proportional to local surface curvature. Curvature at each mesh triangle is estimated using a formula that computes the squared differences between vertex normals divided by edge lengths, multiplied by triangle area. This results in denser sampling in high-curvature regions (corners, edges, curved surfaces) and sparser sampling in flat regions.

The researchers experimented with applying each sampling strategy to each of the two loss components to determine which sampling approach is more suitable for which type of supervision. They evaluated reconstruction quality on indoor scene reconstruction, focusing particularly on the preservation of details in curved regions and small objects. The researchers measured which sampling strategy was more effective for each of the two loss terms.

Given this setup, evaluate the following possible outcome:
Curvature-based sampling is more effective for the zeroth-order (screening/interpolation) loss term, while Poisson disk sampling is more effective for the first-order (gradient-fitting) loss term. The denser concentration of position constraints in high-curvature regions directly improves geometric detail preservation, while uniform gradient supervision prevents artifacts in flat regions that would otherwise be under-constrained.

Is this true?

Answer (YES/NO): NO